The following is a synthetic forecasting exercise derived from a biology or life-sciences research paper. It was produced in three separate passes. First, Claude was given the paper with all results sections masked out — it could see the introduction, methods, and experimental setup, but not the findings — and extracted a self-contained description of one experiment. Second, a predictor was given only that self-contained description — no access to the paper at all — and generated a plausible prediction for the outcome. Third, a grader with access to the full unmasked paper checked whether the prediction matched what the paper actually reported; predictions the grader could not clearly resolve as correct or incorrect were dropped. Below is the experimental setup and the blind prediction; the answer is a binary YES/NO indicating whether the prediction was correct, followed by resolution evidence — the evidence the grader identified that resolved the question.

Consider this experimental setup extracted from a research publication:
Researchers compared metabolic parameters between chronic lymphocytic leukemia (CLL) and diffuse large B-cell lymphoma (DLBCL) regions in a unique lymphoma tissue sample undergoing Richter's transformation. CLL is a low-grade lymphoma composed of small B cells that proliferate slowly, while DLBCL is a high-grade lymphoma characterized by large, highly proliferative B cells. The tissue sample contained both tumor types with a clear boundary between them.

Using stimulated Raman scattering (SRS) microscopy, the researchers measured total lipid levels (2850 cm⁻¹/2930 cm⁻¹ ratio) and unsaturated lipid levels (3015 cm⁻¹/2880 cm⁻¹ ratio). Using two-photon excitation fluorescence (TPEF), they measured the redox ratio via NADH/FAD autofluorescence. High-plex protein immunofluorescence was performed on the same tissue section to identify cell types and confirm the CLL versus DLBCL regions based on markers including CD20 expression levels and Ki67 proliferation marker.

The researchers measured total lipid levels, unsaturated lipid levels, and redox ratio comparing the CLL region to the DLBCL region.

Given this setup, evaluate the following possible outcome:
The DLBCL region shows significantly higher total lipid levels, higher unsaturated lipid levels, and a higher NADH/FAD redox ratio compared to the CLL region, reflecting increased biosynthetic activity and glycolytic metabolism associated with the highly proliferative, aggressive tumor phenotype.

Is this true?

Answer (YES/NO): NO